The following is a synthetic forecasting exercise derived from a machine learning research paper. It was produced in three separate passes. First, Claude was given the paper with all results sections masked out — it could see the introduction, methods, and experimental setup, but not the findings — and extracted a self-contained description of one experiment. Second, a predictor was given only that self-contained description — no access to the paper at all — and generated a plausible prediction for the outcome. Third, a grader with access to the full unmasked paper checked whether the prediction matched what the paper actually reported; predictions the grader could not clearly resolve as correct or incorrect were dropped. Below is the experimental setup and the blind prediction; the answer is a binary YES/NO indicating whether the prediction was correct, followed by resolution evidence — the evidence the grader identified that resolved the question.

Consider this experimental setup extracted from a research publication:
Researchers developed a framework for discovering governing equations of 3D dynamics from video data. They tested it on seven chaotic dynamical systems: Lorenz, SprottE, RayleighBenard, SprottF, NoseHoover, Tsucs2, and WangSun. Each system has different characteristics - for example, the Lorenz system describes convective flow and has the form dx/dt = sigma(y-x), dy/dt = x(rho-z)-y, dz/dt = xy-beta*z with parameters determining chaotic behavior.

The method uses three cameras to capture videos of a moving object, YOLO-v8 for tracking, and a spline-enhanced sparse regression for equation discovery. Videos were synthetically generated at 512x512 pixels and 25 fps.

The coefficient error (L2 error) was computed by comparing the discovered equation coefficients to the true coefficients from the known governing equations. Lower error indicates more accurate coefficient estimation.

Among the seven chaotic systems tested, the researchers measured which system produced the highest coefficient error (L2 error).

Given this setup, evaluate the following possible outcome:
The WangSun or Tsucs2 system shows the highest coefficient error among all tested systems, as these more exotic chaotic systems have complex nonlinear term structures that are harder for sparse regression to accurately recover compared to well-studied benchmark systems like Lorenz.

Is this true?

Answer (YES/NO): NO